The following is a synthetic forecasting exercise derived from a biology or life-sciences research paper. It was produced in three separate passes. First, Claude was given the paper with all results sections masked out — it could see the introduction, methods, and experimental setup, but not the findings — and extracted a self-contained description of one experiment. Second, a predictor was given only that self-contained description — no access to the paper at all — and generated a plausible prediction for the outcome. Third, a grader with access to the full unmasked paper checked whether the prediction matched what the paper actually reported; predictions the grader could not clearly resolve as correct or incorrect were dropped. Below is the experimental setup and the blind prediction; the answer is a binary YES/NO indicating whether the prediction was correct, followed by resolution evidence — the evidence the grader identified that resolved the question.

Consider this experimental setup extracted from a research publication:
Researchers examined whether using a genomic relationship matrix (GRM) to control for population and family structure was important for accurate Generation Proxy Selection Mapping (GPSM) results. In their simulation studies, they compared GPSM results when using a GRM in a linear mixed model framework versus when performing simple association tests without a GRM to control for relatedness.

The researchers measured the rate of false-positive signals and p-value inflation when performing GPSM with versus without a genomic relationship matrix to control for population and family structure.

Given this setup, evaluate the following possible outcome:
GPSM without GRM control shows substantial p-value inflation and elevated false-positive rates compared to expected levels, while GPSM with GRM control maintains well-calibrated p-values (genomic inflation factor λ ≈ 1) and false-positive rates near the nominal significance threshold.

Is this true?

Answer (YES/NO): YES